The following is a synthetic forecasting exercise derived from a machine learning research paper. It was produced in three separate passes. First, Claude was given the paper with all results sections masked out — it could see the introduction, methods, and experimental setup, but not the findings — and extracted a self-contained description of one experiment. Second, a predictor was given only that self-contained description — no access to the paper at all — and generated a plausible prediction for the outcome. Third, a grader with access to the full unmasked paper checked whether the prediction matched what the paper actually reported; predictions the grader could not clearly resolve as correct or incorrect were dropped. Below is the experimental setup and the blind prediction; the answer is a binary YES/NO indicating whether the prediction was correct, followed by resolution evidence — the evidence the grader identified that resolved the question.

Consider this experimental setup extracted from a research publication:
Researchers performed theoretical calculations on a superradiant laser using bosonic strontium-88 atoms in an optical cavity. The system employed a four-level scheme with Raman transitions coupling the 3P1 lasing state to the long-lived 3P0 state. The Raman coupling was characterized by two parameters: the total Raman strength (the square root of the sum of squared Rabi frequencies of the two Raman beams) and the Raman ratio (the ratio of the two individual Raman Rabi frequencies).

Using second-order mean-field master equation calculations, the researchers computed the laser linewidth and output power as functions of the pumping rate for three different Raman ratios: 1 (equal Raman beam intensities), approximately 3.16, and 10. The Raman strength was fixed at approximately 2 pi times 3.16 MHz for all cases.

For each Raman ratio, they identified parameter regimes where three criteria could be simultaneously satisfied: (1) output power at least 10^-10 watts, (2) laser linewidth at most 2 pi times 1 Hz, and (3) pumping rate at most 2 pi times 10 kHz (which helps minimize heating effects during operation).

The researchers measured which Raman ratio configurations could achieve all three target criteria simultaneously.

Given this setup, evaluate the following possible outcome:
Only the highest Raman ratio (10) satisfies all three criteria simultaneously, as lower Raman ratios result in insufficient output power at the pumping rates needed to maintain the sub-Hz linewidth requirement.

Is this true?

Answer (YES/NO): NO